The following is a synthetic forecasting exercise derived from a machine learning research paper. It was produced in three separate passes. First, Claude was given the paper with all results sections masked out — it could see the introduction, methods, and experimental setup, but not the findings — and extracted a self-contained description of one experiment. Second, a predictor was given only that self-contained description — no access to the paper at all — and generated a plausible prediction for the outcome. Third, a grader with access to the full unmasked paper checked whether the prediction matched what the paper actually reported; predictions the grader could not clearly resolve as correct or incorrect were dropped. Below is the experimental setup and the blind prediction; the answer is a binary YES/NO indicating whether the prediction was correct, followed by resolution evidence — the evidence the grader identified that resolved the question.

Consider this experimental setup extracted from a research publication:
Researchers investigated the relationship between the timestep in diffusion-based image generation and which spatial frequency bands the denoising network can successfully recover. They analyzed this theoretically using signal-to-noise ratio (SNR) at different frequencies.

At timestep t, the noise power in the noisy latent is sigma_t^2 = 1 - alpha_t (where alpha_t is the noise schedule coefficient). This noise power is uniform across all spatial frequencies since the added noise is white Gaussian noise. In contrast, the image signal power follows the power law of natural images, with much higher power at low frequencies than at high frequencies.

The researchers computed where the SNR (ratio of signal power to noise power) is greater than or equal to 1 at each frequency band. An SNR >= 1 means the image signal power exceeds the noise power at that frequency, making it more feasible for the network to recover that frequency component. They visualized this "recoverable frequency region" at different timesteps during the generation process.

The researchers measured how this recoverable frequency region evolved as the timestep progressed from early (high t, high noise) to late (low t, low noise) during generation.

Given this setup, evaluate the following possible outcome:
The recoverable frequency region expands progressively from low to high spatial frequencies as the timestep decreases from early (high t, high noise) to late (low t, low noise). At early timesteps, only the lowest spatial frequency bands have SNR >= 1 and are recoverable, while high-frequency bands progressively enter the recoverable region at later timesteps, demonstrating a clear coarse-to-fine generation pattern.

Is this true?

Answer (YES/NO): YES